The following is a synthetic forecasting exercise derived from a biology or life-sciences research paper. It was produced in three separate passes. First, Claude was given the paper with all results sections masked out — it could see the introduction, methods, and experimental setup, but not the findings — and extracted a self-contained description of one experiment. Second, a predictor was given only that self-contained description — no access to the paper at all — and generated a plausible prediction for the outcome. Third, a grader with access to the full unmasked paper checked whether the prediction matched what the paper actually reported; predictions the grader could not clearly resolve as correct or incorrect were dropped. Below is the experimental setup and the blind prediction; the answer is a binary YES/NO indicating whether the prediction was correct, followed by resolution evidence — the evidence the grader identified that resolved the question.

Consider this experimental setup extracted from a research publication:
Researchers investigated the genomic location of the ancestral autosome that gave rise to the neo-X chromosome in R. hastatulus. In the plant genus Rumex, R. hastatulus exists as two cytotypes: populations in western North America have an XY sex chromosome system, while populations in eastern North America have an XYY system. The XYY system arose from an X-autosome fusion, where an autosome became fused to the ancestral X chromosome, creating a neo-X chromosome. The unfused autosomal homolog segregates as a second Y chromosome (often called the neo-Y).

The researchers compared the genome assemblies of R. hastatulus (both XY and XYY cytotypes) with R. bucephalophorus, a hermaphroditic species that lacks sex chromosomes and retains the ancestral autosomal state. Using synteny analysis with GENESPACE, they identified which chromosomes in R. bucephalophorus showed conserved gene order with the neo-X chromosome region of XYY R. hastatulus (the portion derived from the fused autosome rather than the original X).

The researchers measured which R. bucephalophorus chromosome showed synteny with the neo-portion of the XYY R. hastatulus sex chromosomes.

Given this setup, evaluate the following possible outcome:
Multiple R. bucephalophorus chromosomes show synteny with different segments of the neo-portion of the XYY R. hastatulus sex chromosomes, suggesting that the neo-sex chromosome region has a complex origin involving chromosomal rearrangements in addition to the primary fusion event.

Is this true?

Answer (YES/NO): YES